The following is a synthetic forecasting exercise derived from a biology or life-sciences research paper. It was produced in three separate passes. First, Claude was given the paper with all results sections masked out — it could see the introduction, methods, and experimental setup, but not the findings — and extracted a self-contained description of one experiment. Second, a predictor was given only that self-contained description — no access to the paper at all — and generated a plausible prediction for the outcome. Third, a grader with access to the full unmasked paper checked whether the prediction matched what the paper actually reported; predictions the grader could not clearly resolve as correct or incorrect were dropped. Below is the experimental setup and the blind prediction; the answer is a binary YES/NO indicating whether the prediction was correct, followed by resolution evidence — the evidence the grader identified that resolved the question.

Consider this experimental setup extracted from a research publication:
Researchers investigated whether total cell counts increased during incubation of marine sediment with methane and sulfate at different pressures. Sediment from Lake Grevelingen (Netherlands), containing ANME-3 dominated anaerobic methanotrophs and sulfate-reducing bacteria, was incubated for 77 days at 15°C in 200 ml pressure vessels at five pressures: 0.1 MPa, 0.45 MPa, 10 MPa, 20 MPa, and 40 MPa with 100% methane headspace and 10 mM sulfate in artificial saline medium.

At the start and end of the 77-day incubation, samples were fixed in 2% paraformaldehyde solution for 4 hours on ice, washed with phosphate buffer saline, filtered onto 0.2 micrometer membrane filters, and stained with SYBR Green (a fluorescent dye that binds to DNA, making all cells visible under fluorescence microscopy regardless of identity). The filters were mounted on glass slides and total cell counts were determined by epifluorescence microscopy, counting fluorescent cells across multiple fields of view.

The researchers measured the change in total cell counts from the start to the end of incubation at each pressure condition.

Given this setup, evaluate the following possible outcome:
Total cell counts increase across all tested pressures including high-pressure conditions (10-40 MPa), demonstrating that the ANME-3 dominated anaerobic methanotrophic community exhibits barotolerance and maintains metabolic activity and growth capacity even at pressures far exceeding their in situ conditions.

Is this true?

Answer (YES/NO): NO